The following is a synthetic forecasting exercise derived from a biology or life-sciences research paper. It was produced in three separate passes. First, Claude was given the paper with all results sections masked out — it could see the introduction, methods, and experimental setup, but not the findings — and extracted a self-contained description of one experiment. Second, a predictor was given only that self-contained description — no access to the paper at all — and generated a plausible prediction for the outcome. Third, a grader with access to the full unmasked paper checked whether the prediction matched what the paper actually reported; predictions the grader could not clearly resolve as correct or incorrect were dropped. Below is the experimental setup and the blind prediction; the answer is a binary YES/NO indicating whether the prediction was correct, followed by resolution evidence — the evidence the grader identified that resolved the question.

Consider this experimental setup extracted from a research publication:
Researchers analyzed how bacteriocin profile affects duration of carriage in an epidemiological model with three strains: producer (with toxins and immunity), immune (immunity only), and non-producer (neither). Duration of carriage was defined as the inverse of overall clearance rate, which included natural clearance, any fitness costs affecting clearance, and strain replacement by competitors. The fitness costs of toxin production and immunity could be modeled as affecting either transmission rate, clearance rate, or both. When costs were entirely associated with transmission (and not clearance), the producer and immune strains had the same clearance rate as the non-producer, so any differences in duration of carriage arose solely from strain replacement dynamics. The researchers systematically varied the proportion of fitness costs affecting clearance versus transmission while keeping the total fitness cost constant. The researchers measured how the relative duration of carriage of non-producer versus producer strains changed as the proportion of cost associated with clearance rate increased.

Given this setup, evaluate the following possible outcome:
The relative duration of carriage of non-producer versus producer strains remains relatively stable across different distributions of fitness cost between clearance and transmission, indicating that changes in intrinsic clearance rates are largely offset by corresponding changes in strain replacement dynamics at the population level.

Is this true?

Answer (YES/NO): NO